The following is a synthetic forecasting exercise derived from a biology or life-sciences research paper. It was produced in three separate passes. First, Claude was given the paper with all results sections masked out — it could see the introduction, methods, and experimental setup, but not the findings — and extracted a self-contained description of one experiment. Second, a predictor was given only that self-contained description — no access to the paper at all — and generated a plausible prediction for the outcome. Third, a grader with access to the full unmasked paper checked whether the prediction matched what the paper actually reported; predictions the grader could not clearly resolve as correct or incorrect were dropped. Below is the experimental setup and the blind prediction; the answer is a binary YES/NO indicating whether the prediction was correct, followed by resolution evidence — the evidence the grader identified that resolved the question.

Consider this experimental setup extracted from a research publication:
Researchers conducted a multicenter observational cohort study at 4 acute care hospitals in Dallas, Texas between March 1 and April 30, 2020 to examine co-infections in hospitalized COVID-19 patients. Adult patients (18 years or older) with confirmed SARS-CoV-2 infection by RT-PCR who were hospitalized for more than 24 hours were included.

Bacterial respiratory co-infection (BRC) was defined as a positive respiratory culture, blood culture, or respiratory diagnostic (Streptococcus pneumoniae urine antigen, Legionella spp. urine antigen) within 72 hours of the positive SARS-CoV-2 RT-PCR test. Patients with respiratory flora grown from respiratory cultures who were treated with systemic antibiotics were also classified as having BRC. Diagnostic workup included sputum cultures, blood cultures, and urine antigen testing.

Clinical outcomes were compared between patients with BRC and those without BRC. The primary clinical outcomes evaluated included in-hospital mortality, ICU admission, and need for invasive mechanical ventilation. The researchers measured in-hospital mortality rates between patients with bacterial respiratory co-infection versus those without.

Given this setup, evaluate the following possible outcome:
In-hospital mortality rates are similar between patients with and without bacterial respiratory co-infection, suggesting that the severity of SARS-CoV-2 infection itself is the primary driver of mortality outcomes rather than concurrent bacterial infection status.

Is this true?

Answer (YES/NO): NO